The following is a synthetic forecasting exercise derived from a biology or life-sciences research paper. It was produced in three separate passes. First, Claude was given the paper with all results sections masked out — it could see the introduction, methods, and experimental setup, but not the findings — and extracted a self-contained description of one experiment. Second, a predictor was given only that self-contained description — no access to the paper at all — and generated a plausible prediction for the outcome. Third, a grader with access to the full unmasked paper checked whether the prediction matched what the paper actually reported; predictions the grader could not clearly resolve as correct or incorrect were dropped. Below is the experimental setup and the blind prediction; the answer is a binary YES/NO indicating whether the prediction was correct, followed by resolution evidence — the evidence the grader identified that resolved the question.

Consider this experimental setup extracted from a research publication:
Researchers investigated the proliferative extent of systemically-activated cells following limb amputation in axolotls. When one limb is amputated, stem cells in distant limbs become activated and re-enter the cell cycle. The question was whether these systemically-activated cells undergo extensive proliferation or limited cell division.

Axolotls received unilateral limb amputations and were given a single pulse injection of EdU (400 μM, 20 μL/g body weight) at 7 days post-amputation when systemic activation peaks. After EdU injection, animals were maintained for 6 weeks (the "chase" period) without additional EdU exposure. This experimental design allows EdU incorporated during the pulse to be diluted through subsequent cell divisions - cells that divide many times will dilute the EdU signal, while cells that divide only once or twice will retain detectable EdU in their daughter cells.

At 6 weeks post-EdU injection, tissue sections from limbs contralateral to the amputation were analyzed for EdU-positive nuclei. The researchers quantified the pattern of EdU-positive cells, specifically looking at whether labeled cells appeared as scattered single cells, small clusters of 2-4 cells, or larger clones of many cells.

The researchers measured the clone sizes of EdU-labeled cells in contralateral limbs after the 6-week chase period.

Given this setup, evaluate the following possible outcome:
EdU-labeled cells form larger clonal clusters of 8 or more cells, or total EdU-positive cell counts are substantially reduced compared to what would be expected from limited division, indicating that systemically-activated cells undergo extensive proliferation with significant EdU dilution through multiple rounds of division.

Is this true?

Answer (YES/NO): NO